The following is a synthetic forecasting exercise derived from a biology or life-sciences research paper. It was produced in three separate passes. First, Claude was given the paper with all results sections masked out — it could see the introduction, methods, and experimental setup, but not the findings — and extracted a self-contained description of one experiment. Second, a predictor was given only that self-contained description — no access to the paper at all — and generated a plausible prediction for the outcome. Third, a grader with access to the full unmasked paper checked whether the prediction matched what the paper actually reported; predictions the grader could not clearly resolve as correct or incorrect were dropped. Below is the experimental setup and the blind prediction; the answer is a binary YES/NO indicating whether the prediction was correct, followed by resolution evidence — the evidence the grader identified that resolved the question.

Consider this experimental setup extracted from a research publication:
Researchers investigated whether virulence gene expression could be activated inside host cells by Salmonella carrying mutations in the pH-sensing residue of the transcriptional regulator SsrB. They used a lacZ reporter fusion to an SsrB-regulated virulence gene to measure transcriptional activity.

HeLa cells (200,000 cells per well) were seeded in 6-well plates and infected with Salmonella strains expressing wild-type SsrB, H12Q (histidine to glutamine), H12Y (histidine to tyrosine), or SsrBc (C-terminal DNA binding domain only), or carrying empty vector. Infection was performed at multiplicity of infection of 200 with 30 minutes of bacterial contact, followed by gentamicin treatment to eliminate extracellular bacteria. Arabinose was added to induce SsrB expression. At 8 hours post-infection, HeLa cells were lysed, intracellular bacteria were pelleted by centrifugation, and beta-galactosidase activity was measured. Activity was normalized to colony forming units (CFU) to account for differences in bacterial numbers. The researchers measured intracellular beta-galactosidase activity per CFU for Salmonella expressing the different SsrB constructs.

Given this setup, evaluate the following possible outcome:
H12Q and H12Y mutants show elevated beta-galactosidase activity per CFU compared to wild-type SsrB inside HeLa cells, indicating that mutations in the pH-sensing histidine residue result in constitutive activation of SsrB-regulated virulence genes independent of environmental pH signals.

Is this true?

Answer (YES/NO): NO